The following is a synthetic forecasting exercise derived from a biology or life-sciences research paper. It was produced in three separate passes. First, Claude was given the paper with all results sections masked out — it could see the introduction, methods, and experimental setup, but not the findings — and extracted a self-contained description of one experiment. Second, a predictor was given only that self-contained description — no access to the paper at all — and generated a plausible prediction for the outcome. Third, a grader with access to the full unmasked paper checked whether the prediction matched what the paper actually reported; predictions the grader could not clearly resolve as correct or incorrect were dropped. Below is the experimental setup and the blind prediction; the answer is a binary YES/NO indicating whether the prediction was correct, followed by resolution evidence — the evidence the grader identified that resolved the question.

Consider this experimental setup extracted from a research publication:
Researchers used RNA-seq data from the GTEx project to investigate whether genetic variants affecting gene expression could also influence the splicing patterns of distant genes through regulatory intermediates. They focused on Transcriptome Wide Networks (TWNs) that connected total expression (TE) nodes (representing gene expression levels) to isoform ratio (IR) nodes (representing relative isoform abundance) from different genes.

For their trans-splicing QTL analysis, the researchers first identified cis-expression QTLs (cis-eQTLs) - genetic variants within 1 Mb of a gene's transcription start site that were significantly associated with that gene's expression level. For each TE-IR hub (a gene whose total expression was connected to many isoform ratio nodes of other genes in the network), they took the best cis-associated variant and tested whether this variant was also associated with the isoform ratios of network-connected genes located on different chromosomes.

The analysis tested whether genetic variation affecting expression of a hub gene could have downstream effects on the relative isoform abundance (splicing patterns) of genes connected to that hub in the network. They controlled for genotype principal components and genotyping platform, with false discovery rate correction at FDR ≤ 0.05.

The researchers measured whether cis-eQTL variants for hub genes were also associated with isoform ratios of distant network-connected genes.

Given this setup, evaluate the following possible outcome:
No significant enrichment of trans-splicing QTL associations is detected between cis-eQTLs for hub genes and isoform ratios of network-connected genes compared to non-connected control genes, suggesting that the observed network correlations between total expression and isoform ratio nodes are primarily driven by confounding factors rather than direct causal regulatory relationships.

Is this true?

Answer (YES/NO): NO